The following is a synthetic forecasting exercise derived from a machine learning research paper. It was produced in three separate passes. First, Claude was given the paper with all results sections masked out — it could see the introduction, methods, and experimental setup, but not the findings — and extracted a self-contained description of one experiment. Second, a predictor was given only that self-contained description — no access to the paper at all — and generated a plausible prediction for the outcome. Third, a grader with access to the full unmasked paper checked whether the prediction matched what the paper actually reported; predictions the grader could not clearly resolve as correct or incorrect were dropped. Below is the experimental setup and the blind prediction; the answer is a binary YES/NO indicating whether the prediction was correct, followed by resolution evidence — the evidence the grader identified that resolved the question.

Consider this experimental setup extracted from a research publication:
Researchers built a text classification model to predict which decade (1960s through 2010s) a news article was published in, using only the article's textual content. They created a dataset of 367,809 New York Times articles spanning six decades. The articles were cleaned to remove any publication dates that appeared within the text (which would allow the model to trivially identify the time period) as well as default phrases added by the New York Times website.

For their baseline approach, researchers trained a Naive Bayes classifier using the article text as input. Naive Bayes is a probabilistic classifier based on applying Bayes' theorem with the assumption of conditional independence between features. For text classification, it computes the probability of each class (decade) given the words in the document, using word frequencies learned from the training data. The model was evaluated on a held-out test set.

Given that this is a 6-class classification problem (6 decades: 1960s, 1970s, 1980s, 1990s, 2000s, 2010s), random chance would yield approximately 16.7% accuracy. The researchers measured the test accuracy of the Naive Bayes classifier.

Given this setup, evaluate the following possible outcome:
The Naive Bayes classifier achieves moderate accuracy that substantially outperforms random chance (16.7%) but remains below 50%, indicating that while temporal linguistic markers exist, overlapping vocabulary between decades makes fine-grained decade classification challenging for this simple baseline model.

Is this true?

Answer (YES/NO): NO